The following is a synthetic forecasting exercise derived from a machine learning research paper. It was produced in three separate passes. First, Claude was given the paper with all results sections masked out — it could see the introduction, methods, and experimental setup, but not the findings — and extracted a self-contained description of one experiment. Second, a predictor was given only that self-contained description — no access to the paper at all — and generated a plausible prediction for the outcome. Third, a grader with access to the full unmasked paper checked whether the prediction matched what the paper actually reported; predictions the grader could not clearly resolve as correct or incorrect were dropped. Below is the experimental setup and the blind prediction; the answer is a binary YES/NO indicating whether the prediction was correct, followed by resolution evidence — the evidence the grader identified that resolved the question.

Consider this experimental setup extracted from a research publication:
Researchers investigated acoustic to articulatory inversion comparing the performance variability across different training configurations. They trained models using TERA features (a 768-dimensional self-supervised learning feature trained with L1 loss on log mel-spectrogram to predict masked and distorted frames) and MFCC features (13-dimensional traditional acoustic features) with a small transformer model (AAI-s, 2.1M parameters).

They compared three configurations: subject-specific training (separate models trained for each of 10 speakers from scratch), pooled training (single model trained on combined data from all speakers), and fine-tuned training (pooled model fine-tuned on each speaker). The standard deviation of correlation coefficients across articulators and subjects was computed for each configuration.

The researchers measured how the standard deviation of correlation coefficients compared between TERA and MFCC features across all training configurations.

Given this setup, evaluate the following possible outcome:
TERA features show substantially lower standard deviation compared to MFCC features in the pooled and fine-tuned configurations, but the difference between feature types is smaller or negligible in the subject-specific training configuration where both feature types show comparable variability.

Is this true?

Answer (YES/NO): NO